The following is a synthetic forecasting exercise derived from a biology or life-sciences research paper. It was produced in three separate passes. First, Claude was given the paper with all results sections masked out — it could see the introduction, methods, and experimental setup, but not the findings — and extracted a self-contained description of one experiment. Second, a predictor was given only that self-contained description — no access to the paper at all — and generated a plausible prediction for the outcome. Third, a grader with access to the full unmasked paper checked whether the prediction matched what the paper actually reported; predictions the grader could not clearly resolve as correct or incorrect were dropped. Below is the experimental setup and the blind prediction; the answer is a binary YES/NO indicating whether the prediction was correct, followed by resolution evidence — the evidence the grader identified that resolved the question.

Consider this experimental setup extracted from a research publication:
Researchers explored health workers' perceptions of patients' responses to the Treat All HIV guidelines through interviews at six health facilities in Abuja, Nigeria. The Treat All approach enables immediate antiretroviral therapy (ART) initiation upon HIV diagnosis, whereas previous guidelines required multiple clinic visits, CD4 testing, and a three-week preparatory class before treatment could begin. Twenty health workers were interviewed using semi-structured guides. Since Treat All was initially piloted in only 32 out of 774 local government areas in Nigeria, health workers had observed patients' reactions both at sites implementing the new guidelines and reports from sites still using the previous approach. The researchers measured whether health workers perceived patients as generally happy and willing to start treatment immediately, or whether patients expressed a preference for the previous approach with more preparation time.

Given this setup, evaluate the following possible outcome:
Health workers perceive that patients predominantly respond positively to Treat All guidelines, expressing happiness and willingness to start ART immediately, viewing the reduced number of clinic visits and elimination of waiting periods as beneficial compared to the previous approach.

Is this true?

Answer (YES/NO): YES